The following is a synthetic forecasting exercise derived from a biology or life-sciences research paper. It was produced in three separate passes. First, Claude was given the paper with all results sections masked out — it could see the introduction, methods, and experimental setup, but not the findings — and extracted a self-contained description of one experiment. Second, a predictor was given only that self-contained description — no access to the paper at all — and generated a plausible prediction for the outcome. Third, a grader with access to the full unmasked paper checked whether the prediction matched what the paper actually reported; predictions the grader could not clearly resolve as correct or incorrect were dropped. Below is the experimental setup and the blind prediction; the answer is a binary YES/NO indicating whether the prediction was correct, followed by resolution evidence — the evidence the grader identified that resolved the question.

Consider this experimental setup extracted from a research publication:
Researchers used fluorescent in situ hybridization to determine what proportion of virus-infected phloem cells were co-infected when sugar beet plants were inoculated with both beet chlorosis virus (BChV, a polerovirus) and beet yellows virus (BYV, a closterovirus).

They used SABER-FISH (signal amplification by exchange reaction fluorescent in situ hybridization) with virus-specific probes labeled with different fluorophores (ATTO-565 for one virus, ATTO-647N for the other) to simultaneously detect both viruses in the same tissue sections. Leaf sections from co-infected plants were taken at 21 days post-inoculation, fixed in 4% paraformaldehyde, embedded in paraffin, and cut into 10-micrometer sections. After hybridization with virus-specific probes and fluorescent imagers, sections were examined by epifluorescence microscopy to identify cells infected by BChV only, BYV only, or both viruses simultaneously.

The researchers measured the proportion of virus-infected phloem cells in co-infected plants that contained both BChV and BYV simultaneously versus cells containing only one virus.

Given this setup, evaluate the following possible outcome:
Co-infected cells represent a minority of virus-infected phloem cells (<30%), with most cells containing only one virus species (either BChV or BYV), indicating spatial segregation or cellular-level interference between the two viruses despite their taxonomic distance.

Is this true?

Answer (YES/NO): NO